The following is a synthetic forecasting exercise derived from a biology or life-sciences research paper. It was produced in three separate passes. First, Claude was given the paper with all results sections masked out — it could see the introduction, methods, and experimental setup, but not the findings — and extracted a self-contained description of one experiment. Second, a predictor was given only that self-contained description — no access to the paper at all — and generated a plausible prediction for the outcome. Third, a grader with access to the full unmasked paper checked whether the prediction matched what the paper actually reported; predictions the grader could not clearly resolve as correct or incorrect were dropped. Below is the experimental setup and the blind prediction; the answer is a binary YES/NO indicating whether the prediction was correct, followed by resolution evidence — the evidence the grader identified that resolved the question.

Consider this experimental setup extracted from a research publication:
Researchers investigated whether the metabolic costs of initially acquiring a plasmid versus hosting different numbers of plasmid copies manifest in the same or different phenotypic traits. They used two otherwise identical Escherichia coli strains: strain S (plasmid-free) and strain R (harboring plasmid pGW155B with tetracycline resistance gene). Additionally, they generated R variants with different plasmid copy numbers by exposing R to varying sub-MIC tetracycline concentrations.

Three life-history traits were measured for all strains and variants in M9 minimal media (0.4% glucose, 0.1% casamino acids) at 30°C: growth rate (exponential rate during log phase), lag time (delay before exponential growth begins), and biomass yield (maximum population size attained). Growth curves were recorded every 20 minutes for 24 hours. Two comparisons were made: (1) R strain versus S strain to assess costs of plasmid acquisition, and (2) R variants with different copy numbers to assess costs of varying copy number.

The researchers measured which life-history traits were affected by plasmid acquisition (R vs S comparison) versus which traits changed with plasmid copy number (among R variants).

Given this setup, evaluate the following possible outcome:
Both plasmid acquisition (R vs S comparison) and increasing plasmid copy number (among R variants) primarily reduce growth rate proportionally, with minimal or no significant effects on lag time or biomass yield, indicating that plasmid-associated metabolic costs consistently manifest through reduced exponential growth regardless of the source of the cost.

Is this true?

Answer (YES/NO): NO